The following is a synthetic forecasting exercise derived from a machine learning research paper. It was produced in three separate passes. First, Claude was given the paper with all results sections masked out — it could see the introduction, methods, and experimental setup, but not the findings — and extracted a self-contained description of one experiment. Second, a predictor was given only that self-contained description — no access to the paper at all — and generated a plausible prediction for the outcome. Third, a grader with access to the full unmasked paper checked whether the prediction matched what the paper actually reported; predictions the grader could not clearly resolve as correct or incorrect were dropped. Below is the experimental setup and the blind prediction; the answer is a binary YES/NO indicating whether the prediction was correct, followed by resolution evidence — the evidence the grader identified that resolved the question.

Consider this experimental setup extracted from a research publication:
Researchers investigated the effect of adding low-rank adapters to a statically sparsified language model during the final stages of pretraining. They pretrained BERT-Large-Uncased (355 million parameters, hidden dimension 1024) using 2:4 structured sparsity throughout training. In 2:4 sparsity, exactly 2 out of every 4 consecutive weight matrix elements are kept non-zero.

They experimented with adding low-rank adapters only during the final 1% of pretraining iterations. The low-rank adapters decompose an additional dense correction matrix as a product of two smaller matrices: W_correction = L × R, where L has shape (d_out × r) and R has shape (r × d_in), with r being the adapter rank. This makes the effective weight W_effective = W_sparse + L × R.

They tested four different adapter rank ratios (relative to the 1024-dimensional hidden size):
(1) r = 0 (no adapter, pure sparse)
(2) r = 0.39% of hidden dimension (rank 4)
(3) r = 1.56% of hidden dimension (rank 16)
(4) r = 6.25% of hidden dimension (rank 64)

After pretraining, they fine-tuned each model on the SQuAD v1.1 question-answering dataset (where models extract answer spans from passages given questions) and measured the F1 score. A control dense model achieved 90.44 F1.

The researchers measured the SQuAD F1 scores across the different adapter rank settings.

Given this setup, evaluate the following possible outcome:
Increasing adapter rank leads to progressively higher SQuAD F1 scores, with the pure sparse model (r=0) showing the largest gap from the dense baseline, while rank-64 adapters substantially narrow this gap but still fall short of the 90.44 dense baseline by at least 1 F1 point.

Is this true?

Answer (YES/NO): NO